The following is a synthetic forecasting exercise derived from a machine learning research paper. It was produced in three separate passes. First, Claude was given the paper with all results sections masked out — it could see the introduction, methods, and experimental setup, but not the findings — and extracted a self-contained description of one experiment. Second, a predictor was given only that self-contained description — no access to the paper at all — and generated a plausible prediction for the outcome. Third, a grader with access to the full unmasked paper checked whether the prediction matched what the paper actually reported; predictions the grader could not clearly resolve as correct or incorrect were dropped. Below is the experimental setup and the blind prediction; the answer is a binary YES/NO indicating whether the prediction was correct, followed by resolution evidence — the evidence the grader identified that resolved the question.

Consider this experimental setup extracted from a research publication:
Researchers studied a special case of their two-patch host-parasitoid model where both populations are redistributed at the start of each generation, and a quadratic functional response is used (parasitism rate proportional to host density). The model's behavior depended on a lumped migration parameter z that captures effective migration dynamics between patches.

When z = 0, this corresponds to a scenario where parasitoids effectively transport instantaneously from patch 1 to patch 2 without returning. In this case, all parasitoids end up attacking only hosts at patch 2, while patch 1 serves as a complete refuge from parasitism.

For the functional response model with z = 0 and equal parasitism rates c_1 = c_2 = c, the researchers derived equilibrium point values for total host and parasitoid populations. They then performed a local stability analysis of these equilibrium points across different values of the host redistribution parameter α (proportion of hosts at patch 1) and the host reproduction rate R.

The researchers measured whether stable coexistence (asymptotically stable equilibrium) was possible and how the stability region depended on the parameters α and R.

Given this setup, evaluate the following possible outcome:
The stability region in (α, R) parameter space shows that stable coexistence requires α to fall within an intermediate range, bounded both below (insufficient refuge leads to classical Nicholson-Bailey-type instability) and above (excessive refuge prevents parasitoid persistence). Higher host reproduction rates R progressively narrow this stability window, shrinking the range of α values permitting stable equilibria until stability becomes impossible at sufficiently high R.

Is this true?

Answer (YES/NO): NO